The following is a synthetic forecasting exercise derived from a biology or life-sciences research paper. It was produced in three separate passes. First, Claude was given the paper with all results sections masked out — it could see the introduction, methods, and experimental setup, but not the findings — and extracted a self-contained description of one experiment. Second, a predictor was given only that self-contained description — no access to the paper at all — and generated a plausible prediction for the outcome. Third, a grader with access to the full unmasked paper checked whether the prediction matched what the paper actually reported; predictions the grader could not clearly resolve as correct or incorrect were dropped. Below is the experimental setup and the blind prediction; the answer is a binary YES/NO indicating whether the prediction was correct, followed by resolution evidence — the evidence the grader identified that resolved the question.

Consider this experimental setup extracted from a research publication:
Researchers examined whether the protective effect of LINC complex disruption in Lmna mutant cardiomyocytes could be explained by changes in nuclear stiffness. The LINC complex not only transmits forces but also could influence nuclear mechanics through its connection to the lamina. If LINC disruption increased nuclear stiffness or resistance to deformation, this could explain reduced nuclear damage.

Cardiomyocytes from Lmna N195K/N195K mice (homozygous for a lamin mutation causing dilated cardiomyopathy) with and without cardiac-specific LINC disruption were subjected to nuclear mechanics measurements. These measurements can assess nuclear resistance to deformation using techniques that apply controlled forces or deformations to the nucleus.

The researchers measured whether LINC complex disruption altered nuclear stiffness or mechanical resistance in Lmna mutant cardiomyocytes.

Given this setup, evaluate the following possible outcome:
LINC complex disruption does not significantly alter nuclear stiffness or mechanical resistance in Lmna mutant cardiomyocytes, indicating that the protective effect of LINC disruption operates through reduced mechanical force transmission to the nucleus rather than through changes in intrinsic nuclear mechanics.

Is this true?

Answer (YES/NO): YES